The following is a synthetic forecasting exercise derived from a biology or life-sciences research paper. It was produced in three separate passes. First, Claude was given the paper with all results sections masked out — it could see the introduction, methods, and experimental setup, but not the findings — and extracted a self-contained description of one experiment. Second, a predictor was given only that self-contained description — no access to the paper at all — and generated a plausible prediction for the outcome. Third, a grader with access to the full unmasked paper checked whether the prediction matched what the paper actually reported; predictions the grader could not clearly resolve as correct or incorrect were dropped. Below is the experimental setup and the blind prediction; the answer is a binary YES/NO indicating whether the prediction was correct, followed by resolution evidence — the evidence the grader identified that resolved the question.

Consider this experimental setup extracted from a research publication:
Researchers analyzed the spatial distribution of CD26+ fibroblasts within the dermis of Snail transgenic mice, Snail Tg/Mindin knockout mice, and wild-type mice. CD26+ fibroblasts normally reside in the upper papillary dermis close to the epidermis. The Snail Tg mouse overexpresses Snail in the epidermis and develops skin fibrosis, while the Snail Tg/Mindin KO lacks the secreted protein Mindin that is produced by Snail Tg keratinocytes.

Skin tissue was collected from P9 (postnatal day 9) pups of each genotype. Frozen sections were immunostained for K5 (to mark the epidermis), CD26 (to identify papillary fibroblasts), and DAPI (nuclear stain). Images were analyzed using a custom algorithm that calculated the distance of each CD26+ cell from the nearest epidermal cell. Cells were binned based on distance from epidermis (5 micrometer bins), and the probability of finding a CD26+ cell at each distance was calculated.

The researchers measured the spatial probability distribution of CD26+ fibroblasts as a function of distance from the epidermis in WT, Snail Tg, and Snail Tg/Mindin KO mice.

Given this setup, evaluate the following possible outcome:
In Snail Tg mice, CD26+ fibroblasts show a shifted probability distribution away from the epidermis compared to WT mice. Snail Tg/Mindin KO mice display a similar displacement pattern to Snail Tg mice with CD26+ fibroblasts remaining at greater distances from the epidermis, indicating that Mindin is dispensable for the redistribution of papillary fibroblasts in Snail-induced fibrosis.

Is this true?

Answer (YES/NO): NO